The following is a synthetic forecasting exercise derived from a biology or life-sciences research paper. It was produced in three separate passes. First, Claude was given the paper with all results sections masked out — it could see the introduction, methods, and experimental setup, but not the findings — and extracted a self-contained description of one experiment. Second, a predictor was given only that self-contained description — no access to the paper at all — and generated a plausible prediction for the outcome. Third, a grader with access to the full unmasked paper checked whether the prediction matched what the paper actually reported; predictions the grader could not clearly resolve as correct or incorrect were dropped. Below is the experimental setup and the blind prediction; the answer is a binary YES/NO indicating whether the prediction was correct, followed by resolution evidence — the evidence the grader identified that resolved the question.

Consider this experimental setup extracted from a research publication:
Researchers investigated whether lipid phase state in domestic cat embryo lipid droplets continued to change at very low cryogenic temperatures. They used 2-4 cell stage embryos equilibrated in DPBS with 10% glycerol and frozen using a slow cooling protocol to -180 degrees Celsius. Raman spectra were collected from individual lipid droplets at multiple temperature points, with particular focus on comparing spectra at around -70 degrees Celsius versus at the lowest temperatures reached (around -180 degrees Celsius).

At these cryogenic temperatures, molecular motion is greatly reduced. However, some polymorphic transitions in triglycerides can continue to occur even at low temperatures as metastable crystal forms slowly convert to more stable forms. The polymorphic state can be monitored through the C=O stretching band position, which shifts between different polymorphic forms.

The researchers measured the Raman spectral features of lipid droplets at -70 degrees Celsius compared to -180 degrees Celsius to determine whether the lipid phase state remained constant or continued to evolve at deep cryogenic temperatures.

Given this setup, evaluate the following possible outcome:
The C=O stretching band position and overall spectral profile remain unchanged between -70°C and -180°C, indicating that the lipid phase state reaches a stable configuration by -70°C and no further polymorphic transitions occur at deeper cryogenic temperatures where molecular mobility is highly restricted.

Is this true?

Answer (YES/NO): YES